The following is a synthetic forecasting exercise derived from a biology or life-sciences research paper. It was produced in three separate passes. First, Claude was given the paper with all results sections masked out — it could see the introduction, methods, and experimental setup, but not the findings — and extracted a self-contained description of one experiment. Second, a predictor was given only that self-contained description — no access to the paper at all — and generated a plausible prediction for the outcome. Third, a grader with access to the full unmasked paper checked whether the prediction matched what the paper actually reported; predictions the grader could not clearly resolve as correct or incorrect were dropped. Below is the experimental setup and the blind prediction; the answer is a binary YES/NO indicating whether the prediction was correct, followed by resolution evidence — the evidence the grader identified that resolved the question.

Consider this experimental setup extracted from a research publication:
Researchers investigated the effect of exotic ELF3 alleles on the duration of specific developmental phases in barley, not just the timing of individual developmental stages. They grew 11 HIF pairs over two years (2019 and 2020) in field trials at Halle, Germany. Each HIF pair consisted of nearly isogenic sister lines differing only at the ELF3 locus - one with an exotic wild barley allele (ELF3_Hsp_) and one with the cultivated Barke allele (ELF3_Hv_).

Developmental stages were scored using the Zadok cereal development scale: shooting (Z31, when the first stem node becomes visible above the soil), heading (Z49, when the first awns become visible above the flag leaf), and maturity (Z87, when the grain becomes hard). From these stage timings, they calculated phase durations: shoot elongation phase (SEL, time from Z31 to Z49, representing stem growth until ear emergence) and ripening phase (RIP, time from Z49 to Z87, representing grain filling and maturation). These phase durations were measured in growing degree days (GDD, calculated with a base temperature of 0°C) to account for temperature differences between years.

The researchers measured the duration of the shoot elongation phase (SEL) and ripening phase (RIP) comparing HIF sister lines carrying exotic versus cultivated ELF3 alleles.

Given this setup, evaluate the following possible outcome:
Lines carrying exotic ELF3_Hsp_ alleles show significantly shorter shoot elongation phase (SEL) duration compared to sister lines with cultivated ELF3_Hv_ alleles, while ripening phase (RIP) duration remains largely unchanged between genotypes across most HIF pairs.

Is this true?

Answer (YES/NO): NO